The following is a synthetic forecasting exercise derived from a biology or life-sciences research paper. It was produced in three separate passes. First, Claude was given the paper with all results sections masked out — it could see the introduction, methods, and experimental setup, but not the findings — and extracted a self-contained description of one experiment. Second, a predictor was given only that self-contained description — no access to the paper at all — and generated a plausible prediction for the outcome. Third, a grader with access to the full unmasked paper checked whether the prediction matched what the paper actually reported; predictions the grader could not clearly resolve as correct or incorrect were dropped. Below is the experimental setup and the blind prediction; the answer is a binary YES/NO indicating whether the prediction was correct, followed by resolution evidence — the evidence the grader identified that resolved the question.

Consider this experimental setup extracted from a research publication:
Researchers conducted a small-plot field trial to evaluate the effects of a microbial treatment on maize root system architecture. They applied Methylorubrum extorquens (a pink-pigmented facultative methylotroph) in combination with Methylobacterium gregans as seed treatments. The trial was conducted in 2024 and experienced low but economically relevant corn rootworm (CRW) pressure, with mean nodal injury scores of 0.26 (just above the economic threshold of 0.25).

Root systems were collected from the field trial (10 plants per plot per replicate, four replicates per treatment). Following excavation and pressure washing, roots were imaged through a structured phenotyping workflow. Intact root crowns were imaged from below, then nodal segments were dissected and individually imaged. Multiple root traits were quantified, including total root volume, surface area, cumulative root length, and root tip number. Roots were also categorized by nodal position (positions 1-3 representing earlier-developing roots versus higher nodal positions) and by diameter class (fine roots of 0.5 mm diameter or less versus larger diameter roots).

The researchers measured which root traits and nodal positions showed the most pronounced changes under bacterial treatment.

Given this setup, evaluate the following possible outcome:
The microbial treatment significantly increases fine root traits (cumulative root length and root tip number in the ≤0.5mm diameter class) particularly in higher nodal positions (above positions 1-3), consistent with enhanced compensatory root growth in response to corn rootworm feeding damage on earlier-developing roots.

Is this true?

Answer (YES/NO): NO